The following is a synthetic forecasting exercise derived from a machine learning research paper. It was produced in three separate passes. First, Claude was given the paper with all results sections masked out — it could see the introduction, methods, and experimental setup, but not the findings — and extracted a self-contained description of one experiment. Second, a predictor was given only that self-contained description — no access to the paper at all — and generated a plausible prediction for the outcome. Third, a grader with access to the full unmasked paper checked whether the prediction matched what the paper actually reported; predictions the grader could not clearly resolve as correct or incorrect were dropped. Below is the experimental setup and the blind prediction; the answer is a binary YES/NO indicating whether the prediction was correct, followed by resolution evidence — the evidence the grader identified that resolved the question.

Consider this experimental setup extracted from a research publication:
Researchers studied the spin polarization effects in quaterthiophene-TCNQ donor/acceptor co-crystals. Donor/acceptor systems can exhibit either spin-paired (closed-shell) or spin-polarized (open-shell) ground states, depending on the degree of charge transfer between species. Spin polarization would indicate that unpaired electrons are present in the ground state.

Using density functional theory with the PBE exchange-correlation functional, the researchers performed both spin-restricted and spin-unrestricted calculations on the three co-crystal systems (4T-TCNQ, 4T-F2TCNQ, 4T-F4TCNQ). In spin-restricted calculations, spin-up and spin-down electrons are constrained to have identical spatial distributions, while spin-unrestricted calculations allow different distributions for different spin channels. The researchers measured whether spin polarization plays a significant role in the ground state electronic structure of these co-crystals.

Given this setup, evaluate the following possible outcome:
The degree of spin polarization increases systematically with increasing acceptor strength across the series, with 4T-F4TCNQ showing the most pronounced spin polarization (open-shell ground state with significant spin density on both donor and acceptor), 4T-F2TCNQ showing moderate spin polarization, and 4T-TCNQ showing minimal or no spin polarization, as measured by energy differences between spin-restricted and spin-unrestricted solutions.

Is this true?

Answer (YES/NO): NO